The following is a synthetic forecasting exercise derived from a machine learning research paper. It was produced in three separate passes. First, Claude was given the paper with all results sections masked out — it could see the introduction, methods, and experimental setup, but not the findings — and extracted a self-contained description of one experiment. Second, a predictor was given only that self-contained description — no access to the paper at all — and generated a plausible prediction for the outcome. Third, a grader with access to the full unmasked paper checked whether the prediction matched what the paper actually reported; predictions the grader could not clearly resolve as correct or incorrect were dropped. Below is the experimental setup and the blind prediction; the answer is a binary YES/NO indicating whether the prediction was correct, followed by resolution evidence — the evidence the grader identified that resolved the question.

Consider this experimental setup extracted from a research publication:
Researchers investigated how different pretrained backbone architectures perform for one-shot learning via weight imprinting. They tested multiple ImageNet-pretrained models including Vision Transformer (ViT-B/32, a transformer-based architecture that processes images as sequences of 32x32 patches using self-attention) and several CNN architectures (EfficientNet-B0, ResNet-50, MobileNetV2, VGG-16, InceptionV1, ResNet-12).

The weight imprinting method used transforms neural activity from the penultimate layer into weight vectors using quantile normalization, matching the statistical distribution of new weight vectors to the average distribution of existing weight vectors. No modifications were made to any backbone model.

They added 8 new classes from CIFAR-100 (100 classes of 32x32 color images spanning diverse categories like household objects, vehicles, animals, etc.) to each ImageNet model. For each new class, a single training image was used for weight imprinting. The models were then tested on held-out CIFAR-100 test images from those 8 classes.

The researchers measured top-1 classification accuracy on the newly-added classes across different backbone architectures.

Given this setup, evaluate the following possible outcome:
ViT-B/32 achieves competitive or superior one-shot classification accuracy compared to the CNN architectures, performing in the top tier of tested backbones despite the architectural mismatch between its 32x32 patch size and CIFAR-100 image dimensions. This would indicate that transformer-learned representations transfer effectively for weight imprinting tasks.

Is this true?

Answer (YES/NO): YES